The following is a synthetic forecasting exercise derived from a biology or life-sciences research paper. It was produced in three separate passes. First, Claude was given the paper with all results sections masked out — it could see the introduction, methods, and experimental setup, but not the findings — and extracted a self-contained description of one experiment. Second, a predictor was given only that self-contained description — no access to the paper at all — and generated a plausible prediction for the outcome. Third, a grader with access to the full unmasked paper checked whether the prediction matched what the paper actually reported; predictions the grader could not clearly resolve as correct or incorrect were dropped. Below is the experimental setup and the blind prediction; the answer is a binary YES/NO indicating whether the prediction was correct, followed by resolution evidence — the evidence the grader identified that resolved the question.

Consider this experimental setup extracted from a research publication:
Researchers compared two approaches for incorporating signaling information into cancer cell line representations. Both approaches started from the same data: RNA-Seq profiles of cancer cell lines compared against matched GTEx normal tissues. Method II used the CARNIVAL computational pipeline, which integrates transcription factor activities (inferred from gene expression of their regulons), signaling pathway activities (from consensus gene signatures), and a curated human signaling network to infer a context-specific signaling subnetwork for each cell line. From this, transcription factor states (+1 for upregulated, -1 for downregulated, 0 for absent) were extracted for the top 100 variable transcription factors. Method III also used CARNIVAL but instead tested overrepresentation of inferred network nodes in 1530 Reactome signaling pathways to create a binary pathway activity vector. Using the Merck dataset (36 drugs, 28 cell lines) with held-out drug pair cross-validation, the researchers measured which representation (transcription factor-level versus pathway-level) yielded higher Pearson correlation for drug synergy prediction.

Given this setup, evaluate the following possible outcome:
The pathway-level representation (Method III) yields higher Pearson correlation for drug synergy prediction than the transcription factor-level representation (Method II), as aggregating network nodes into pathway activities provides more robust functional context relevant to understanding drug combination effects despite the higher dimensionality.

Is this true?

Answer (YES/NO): YES